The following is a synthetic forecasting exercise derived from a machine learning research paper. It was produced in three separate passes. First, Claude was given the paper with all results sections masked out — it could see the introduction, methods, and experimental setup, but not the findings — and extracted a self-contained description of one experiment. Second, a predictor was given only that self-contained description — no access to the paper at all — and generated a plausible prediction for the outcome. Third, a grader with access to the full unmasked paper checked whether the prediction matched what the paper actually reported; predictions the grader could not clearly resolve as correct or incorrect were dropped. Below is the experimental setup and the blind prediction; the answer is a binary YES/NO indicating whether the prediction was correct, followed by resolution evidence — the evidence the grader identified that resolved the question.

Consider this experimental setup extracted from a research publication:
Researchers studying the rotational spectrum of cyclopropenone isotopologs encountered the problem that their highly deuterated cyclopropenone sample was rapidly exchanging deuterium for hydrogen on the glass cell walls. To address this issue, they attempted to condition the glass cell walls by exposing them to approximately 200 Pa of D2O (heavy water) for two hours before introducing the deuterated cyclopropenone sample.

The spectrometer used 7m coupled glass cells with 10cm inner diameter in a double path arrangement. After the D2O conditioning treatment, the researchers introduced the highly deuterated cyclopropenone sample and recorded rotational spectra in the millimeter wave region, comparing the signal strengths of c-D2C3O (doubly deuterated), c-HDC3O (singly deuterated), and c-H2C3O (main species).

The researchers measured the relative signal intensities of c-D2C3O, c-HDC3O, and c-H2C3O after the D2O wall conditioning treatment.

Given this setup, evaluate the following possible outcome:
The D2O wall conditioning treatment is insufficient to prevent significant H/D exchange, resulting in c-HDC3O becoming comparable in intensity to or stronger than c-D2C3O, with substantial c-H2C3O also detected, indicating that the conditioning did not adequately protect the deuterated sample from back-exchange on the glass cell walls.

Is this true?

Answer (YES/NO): NO